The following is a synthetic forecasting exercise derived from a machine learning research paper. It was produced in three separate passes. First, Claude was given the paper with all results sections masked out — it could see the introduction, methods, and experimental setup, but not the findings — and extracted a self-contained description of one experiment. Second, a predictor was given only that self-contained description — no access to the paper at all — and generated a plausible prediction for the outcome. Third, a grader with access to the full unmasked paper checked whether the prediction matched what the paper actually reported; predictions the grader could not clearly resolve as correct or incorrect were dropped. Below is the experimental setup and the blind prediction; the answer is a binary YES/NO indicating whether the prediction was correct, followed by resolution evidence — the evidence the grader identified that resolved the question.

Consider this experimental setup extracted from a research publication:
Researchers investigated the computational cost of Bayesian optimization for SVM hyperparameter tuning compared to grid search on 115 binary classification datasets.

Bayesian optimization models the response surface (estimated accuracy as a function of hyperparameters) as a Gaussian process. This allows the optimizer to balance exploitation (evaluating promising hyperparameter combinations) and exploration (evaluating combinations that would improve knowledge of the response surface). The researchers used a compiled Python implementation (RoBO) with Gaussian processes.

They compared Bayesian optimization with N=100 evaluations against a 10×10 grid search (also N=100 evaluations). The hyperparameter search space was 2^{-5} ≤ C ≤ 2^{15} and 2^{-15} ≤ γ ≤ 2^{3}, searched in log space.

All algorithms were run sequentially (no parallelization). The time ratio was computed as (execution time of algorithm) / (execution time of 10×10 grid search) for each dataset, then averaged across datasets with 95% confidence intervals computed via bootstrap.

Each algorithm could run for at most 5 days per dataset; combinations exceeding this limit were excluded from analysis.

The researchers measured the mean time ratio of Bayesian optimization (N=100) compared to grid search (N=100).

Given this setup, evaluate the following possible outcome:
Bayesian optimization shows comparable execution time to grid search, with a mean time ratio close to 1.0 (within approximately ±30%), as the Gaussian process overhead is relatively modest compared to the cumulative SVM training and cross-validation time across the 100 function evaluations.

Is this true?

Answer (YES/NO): NO